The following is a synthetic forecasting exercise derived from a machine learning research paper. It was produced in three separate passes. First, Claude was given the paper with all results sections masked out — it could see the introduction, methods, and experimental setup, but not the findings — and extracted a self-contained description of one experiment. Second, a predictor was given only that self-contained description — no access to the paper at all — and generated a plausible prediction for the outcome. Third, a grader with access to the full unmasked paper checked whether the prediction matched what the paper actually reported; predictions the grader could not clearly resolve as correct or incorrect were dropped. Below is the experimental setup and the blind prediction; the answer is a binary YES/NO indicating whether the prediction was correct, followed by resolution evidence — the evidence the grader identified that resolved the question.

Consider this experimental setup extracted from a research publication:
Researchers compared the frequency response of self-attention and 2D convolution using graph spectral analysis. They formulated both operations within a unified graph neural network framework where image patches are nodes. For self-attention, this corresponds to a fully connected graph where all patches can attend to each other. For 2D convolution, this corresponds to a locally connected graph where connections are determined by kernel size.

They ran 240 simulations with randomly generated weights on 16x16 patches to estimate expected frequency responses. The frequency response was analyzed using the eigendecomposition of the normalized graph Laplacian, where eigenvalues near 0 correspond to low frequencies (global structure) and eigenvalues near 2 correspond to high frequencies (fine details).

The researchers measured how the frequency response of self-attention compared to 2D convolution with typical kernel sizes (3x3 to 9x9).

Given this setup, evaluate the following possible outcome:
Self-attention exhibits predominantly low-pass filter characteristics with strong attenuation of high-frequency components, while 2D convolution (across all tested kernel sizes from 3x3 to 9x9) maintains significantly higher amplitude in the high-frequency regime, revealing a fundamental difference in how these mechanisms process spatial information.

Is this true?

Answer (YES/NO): NO